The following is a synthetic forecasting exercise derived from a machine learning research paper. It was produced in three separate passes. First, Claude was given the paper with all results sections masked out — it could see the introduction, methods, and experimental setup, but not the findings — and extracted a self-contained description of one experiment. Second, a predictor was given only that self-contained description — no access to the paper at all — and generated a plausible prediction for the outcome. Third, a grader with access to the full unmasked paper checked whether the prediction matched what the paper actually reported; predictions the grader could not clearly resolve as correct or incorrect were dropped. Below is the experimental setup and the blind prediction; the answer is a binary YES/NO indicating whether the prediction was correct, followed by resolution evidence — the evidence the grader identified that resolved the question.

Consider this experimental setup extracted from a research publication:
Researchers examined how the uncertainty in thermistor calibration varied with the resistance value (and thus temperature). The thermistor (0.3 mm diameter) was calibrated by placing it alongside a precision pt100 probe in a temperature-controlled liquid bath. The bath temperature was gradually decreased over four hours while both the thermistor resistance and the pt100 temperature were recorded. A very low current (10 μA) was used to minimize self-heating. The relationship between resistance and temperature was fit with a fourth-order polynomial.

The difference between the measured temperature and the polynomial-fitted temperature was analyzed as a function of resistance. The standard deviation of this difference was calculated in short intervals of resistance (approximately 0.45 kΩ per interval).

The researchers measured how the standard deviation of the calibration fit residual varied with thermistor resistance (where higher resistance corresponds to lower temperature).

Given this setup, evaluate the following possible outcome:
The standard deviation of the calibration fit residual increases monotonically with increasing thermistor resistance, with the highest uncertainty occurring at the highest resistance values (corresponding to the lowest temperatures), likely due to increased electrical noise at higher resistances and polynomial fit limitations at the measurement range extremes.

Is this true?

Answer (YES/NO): YES